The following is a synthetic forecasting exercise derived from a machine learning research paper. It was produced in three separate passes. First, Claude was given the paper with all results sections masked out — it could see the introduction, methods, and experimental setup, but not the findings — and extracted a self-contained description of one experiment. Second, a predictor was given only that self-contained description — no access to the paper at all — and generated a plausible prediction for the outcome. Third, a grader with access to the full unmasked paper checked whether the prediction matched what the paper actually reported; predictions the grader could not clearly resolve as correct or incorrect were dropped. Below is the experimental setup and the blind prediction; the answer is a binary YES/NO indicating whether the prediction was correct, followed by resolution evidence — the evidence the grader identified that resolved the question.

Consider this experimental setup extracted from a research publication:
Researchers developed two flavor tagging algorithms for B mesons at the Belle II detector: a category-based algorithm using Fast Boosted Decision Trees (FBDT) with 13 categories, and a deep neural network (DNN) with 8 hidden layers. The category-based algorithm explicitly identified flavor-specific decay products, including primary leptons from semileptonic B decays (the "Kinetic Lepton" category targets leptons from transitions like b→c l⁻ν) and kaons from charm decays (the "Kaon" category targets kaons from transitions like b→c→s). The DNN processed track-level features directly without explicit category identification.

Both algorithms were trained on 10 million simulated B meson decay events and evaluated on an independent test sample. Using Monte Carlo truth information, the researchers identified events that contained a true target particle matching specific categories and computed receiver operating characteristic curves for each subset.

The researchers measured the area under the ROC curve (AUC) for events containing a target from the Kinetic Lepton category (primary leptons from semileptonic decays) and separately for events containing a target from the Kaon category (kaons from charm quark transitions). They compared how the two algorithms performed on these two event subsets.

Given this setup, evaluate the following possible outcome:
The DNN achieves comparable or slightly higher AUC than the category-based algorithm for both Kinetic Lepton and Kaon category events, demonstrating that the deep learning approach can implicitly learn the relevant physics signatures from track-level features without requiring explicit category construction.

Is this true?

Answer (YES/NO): NO